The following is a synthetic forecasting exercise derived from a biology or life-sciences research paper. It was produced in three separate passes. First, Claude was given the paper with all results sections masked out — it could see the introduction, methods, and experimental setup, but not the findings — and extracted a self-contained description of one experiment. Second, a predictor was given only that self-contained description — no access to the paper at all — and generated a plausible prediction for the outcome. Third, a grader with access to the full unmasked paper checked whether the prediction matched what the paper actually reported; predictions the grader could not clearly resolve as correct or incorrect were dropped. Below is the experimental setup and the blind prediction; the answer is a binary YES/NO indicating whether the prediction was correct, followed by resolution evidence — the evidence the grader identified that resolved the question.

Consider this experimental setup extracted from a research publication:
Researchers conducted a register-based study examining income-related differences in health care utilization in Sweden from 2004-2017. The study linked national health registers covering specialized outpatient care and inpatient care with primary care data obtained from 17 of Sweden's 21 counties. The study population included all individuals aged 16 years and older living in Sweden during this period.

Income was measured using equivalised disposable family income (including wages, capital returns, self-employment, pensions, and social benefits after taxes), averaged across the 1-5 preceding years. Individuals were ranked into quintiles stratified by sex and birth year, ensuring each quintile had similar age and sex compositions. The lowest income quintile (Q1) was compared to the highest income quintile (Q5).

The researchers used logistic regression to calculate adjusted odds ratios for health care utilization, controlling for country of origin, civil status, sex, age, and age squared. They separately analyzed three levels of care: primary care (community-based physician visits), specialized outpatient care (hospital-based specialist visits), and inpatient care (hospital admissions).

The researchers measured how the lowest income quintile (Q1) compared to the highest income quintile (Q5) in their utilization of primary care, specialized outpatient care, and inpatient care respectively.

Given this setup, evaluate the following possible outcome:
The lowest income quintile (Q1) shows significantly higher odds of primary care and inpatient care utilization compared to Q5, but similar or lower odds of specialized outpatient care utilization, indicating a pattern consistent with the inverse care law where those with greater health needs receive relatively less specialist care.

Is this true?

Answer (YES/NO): NO